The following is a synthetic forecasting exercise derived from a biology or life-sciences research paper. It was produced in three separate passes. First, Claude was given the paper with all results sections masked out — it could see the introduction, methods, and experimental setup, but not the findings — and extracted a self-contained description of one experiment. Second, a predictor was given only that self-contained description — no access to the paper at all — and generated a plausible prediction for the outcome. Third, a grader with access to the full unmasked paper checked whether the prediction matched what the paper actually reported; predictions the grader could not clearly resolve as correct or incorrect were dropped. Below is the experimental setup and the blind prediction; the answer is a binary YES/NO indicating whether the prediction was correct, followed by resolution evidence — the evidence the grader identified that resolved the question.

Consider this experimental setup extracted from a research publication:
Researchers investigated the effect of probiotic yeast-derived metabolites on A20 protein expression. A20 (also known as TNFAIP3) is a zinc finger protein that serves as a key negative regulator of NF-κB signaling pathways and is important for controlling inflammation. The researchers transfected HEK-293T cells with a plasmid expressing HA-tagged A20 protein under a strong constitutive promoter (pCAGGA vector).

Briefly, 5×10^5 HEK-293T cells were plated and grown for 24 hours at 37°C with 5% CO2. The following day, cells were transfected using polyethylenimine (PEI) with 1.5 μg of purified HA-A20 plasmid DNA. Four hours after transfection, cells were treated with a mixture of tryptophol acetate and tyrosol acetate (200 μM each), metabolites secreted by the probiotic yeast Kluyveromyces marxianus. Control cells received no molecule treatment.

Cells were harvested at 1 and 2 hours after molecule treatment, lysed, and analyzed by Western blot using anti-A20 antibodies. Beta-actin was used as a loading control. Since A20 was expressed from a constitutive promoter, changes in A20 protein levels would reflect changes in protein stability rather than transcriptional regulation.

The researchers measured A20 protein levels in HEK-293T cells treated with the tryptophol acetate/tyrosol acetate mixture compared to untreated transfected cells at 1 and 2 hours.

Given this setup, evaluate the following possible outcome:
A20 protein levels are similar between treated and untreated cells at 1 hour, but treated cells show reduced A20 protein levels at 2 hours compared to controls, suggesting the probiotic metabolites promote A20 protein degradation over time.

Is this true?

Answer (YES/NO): NO